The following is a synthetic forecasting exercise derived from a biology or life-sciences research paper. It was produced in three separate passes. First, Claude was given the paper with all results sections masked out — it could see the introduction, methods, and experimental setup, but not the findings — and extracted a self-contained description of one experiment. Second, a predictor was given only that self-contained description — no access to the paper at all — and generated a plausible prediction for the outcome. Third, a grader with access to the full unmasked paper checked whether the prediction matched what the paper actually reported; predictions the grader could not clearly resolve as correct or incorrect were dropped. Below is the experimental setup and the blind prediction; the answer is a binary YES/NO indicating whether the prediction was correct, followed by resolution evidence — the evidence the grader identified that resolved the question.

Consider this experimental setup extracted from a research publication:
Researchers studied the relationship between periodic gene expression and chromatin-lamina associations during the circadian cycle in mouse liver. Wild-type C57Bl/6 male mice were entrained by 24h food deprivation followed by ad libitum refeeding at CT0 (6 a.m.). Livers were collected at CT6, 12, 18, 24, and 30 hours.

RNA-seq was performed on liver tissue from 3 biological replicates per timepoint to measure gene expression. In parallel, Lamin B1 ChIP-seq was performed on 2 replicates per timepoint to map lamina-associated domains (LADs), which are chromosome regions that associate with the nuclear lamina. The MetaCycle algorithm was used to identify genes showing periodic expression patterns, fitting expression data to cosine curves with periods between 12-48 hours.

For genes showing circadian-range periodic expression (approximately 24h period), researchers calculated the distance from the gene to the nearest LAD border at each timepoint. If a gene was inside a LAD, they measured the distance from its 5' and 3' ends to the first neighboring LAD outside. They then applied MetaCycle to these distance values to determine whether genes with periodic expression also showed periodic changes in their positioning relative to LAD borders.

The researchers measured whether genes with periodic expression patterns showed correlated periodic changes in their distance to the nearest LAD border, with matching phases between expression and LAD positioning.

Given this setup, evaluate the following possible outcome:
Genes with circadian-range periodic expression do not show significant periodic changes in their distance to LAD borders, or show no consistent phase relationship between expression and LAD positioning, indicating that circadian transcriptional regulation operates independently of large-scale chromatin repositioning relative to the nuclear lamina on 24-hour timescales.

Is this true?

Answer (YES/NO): YES